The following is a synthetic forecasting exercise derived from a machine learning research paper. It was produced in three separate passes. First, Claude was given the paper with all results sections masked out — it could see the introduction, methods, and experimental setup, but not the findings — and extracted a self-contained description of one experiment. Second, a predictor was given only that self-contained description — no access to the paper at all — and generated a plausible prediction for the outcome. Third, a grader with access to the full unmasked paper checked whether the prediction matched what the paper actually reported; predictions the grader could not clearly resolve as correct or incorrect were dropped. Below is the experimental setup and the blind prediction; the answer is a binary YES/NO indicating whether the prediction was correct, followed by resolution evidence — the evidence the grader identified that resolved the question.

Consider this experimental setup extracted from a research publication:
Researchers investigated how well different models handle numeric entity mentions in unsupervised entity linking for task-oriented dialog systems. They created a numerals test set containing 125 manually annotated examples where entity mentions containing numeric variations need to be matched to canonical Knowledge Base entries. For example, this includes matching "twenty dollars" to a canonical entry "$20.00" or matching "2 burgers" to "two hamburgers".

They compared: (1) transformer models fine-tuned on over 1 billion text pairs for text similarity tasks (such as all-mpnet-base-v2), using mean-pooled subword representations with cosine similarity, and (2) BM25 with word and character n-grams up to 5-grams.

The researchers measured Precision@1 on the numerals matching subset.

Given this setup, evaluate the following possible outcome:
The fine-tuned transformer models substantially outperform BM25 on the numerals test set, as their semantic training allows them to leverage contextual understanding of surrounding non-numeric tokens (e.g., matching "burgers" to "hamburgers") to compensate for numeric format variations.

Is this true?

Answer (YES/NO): NO